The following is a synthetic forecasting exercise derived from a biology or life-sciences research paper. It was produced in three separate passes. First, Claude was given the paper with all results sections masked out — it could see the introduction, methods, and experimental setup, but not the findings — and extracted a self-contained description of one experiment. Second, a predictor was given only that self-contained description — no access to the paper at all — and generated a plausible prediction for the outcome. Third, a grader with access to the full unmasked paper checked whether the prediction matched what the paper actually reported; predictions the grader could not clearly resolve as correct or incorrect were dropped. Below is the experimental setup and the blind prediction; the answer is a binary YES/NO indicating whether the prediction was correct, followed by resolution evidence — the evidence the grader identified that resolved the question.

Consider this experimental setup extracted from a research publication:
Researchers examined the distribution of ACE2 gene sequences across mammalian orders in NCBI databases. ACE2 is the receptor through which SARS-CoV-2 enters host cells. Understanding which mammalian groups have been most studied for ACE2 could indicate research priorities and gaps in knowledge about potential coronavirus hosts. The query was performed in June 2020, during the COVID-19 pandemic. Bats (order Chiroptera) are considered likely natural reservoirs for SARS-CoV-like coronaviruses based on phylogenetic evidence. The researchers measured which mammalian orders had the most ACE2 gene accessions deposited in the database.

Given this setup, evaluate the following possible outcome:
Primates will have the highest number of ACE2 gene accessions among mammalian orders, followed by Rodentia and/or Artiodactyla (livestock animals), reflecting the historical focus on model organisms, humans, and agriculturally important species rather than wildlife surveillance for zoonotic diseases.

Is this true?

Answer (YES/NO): NO